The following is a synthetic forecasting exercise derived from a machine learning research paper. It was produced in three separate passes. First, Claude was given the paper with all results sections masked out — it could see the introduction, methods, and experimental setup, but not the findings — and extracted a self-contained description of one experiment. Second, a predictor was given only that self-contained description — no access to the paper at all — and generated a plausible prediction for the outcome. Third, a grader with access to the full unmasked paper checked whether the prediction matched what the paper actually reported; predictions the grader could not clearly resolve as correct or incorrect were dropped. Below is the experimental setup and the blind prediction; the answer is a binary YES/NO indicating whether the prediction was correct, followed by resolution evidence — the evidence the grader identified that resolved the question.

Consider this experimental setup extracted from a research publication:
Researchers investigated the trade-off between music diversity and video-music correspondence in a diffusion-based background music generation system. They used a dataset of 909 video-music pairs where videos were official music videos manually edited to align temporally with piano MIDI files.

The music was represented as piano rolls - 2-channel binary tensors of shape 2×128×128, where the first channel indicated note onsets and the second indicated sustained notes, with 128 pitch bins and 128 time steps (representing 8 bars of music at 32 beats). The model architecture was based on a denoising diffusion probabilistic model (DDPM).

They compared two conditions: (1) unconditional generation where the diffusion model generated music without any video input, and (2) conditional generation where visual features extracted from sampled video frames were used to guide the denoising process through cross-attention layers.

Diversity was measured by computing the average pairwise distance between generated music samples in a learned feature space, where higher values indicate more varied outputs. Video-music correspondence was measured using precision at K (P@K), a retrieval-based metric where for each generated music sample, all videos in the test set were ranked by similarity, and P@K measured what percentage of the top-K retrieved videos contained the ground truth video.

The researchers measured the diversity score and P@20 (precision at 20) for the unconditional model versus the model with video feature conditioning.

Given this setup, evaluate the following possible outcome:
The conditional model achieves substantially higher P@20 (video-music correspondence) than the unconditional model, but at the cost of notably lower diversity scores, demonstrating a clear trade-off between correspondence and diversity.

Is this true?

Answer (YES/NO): YES